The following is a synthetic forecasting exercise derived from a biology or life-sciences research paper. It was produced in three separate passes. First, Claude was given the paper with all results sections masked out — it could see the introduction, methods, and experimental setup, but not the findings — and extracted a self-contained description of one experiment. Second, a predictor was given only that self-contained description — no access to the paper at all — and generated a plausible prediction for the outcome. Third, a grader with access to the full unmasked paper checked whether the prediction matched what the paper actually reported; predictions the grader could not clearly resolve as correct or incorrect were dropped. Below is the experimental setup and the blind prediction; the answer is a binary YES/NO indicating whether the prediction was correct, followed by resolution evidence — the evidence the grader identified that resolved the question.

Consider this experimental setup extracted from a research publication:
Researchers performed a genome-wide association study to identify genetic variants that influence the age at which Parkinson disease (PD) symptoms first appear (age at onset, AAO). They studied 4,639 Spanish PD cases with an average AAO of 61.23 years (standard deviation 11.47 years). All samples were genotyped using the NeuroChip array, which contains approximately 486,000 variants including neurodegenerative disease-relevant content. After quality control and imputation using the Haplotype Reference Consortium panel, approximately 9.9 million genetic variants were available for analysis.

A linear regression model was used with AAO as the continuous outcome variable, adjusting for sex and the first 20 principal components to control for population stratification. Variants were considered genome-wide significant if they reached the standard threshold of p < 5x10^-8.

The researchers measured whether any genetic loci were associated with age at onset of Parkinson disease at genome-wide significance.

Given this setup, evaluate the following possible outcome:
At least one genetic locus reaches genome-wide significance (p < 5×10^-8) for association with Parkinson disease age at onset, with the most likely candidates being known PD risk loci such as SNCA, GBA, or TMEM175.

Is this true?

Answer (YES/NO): NO